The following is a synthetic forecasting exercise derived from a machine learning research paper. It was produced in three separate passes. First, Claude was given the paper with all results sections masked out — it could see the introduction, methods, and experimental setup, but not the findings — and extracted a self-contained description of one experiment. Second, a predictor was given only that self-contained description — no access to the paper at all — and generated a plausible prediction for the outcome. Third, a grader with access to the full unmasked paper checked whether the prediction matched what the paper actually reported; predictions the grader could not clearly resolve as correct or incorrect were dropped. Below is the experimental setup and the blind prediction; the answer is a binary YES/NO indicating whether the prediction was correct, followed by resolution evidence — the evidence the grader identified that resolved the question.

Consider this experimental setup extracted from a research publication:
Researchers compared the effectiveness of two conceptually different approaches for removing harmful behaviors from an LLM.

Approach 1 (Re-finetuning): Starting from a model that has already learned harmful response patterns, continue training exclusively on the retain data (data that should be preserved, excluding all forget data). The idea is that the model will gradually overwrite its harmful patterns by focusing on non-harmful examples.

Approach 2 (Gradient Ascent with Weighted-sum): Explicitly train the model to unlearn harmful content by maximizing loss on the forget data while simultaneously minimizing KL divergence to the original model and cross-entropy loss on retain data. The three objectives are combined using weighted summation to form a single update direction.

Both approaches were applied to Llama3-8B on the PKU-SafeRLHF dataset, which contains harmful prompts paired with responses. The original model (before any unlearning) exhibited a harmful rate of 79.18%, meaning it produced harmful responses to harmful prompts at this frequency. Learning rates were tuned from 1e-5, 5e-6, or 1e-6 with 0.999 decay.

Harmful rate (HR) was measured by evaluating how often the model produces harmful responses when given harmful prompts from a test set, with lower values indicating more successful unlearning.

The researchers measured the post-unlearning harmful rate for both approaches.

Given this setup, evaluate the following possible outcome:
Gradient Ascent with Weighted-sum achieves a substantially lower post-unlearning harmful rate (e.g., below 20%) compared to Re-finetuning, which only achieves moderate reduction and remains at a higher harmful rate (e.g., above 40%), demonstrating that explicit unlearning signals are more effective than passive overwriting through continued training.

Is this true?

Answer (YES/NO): YES